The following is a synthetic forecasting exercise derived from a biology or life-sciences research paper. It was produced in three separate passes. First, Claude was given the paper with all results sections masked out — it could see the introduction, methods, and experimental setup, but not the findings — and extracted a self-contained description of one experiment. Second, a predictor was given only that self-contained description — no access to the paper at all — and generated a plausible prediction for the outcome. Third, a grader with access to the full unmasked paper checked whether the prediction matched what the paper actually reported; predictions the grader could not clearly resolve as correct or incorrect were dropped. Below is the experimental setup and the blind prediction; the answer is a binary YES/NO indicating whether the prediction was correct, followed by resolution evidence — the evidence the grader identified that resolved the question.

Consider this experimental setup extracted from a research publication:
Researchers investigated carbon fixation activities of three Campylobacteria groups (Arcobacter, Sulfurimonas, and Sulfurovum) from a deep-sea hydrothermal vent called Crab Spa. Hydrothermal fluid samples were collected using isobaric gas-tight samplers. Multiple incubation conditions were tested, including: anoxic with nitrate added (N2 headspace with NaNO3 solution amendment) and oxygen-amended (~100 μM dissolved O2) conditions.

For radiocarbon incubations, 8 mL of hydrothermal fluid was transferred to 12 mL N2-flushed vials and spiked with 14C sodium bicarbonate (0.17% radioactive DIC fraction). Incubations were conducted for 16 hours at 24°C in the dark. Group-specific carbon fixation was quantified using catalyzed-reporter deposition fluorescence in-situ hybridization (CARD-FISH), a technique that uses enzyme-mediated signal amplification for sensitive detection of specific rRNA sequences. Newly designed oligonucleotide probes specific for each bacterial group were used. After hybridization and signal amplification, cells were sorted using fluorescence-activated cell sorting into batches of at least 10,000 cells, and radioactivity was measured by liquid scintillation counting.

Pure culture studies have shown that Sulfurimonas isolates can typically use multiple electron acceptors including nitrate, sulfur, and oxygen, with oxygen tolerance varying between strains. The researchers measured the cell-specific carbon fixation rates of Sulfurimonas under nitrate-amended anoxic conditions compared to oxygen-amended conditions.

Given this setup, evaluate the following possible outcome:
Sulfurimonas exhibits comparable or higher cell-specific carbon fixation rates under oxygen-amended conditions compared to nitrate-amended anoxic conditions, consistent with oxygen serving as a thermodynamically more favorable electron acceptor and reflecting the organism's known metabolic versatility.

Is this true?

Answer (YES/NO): NO